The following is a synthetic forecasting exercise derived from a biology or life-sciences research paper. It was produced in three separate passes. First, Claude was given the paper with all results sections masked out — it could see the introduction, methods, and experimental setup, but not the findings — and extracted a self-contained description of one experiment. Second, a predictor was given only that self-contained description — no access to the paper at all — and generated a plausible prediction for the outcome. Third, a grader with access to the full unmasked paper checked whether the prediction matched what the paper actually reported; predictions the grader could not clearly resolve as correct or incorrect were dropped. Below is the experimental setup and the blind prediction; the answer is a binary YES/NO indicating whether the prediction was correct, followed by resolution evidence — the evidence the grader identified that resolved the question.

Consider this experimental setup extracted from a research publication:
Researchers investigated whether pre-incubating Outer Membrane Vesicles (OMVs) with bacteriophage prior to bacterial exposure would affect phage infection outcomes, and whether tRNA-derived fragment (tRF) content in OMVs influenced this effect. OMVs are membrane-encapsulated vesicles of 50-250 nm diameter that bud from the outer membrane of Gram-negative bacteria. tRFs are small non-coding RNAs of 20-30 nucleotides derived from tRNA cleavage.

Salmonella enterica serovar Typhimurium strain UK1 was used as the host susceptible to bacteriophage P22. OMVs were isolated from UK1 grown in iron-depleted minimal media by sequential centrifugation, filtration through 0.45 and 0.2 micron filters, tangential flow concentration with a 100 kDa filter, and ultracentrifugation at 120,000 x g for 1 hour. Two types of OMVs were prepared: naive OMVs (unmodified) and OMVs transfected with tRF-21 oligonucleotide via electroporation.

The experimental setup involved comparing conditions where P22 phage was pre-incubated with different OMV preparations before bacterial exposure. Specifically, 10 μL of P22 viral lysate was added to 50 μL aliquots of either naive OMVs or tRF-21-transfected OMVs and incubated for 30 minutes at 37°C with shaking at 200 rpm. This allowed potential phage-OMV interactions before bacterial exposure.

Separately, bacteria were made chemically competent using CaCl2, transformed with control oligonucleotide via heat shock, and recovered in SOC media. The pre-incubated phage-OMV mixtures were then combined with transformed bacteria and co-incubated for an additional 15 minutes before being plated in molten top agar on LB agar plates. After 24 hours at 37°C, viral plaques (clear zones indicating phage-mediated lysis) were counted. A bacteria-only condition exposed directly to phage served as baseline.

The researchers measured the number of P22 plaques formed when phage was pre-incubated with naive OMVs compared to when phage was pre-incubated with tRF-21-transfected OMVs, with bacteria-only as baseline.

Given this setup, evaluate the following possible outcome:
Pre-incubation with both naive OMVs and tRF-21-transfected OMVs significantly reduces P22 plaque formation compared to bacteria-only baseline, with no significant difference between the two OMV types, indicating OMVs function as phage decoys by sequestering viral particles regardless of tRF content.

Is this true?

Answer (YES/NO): NO